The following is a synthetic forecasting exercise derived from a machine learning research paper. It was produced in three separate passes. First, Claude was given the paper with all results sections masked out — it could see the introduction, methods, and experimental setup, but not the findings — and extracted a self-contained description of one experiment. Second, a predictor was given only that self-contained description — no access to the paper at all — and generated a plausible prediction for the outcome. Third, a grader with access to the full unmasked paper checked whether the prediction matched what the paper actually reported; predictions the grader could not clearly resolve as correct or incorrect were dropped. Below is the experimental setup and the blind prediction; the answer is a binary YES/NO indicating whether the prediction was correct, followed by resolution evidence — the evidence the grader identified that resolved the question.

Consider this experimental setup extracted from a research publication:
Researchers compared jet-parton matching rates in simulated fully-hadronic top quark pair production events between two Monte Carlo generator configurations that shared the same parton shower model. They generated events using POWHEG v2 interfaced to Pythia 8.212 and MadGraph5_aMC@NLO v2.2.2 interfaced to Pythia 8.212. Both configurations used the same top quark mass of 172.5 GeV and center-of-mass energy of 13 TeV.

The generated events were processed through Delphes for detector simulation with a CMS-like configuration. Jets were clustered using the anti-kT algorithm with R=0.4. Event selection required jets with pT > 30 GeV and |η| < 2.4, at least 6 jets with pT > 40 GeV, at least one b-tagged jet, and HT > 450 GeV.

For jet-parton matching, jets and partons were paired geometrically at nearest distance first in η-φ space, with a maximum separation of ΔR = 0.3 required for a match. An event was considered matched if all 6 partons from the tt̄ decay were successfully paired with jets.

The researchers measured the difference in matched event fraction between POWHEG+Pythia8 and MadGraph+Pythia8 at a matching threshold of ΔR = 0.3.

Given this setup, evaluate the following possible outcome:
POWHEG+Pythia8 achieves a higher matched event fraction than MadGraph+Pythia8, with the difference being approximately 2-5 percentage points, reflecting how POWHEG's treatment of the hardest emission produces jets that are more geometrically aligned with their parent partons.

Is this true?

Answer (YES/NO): NO